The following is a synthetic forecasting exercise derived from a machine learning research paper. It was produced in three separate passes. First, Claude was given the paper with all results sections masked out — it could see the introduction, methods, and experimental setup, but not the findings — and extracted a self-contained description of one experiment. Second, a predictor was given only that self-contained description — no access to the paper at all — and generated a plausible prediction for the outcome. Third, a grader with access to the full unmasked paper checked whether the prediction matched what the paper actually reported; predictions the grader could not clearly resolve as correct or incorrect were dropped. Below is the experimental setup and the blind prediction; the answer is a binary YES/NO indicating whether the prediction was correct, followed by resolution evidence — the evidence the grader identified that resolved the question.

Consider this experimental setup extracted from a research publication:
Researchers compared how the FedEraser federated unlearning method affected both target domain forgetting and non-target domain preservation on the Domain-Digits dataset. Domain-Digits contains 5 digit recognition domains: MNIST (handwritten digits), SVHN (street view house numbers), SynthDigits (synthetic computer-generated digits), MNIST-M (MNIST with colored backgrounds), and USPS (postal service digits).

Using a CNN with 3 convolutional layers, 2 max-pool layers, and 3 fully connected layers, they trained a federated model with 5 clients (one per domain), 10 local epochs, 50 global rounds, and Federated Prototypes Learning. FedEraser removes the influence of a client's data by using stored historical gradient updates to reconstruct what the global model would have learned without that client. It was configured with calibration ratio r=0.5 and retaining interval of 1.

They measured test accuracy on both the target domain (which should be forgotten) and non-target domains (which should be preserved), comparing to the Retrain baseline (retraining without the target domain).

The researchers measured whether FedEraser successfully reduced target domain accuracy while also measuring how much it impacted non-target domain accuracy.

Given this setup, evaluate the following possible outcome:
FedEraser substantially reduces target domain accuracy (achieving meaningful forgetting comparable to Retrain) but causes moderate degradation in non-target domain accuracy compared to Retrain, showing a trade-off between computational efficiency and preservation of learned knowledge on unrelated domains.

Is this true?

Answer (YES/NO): NO